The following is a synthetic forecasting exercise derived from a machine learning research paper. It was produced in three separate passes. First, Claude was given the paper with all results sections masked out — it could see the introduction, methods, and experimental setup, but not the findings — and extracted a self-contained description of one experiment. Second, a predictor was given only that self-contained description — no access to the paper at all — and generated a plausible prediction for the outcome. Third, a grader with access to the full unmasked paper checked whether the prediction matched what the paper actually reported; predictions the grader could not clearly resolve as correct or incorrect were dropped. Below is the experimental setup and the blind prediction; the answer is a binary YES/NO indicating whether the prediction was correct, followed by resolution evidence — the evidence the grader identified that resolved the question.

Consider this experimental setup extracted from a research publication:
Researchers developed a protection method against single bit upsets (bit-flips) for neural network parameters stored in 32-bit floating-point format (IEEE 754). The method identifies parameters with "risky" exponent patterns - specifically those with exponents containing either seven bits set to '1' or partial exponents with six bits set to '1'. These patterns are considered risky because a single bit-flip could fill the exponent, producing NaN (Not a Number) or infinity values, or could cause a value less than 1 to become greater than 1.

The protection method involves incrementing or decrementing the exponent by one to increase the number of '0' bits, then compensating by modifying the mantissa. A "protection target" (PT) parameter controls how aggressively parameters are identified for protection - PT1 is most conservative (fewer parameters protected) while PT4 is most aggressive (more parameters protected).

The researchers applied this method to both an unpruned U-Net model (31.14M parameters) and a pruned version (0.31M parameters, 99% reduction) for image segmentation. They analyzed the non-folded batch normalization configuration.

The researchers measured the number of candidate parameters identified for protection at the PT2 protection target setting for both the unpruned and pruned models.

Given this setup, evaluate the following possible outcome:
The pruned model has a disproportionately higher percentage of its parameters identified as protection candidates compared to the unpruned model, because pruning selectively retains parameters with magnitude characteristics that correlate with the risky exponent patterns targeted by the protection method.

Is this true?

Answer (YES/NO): YES